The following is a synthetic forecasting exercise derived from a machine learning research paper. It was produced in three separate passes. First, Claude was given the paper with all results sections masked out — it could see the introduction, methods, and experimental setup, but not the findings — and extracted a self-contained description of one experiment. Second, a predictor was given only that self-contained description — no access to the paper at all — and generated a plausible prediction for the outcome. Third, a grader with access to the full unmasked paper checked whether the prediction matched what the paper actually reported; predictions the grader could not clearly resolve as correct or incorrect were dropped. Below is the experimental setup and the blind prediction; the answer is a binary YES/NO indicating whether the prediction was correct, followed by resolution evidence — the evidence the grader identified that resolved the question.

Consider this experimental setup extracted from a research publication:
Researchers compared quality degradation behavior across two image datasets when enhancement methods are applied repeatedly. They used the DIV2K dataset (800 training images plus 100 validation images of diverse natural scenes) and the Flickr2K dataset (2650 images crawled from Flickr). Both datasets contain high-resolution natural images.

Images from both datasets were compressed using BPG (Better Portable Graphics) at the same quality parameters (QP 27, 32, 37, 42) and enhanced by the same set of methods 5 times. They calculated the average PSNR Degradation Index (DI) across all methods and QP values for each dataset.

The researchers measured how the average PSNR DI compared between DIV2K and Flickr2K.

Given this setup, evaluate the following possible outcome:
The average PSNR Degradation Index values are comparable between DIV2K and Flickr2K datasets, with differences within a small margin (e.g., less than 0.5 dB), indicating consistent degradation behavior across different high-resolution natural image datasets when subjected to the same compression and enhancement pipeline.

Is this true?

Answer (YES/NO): NO